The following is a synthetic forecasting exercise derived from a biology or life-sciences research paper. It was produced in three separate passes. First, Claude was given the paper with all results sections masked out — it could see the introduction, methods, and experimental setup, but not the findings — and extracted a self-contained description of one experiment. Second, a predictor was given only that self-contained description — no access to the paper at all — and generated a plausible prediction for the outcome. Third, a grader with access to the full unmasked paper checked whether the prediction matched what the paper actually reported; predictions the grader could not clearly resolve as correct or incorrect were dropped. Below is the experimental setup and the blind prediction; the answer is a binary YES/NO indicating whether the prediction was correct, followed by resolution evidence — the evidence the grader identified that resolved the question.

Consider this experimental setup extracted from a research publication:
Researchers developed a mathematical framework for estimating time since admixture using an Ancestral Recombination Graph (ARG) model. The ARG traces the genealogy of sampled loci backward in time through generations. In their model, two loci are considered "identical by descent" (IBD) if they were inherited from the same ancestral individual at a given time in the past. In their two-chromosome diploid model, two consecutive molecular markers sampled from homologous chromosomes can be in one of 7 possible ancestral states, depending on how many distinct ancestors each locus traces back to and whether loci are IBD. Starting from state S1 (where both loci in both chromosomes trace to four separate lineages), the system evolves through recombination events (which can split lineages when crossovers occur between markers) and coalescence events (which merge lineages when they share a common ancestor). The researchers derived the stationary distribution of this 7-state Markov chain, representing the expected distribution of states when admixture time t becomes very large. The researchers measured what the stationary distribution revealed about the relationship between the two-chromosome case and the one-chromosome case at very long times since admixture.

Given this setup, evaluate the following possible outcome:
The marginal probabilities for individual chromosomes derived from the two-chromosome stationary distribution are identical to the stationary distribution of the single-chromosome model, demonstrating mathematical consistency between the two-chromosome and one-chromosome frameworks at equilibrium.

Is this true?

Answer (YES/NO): YES